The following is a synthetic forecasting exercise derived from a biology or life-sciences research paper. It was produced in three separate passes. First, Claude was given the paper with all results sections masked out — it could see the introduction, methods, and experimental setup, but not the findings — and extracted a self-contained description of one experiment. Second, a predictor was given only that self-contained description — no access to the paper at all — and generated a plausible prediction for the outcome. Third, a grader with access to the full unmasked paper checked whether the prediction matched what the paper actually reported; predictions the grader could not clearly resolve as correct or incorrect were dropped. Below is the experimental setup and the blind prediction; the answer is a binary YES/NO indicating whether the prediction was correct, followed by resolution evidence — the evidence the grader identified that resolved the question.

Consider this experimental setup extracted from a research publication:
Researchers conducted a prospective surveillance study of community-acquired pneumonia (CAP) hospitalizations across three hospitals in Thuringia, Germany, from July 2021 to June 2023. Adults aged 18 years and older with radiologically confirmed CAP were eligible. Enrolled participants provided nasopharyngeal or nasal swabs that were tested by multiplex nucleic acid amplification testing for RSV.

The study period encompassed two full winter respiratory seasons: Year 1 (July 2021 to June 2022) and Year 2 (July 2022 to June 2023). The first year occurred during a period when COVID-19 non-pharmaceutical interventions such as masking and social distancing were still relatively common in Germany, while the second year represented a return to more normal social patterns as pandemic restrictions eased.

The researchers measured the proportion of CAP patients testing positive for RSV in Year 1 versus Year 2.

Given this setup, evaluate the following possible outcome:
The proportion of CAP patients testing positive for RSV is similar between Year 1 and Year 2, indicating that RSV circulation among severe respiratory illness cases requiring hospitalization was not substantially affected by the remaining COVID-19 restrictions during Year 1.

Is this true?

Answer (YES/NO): NO